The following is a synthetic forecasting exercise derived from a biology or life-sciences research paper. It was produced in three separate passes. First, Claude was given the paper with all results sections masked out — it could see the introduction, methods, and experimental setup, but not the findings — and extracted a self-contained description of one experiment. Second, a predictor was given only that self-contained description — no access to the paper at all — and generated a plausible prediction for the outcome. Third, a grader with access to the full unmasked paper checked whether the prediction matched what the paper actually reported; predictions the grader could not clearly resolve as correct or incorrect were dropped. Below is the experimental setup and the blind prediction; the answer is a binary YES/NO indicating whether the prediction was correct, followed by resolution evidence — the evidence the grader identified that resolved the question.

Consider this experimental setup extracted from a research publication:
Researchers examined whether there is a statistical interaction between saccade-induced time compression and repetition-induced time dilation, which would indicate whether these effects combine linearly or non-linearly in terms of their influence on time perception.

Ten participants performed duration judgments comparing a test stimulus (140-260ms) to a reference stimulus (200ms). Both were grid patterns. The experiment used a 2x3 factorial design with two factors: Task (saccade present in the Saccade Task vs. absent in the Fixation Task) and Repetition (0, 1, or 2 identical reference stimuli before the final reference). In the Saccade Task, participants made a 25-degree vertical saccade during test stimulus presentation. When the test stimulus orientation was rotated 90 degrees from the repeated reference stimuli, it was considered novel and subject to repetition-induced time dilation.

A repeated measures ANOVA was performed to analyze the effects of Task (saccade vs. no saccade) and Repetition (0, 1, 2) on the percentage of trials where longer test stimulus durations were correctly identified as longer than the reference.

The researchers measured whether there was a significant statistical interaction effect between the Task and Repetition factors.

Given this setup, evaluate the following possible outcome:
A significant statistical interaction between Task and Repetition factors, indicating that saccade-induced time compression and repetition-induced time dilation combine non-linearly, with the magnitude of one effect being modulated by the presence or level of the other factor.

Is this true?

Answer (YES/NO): YES